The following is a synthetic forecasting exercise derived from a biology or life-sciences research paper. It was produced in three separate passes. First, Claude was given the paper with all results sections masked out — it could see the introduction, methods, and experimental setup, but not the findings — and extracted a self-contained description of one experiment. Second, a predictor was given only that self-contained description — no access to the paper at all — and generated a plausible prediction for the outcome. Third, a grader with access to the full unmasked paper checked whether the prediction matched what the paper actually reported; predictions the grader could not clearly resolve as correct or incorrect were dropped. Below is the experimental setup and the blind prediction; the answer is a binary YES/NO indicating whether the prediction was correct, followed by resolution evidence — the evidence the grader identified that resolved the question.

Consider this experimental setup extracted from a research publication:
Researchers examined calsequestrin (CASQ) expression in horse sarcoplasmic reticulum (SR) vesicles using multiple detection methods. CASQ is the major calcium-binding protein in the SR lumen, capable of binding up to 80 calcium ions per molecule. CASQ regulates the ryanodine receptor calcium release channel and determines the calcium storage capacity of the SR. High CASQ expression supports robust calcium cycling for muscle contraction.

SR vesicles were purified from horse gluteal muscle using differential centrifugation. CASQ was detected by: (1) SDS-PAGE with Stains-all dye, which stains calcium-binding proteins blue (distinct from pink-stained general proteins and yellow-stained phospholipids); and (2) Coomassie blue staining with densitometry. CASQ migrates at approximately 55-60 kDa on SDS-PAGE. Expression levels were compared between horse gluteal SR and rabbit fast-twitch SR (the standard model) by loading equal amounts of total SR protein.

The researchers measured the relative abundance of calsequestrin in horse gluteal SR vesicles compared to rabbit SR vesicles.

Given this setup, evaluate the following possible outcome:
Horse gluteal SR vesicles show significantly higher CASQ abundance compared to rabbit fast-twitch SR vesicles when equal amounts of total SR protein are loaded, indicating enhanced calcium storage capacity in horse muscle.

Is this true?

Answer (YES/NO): YES